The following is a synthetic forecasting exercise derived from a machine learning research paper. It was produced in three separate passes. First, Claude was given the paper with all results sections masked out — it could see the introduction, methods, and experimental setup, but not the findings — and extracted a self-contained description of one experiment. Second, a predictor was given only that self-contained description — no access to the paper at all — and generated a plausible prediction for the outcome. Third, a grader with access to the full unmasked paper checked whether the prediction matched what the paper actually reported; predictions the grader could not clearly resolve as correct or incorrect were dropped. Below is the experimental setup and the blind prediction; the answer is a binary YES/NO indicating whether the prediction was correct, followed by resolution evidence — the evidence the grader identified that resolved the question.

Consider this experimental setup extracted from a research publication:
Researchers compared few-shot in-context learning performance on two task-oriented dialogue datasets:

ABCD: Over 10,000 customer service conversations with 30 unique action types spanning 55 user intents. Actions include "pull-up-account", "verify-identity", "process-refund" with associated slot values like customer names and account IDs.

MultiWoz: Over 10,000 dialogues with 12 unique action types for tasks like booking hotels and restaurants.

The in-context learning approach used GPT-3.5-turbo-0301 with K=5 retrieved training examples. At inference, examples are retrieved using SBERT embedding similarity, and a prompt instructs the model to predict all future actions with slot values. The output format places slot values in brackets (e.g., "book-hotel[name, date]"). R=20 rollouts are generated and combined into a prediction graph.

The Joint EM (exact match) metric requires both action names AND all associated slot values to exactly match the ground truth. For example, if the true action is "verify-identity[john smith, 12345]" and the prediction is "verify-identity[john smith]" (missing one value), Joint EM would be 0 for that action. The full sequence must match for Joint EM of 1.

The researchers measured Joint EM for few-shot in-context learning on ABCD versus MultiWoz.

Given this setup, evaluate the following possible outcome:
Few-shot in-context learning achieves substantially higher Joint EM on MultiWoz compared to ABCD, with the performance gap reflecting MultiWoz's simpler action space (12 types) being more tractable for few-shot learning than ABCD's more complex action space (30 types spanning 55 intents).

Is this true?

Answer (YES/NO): NO